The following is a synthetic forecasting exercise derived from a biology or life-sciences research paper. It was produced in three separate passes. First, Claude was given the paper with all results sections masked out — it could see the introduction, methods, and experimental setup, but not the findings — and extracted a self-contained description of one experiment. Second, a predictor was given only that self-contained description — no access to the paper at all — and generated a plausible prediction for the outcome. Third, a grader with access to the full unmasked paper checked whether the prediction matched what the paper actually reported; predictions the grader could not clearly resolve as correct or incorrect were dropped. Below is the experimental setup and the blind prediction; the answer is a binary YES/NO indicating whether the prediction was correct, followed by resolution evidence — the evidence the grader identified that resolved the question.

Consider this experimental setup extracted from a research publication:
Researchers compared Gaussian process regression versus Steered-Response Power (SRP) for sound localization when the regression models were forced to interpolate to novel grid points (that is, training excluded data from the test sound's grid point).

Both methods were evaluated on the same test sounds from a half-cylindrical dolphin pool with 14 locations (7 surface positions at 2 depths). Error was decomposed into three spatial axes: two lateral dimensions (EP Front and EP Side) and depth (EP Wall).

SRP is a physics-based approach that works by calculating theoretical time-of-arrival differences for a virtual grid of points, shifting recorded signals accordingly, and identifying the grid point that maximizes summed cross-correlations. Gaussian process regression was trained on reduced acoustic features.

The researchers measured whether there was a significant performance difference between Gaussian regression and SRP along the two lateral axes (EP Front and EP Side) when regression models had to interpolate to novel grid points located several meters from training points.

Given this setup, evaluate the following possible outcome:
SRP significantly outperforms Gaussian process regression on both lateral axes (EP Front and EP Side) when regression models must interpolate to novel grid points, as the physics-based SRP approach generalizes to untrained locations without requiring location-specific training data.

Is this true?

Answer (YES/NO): NO